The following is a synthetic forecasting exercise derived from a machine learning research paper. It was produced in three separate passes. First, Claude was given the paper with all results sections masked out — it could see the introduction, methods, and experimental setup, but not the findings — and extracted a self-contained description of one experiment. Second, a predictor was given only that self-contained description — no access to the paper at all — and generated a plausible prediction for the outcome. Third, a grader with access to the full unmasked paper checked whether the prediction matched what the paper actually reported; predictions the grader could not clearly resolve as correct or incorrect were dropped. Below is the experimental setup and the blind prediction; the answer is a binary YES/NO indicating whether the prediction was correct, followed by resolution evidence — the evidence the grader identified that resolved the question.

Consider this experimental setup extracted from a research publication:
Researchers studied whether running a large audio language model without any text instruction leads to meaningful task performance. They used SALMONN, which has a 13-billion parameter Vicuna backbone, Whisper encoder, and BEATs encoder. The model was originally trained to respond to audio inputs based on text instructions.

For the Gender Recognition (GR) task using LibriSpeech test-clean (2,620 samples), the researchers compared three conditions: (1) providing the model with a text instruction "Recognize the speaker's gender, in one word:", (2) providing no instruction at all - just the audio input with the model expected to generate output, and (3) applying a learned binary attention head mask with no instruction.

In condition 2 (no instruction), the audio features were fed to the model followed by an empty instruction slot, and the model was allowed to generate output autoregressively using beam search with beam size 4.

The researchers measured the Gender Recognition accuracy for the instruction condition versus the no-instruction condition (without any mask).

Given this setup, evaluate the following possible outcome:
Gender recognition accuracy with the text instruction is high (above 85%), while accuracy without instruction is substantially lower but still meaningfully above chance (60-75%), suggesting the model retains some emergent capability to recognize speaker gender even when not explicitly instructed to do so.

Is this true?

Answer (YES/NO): NO